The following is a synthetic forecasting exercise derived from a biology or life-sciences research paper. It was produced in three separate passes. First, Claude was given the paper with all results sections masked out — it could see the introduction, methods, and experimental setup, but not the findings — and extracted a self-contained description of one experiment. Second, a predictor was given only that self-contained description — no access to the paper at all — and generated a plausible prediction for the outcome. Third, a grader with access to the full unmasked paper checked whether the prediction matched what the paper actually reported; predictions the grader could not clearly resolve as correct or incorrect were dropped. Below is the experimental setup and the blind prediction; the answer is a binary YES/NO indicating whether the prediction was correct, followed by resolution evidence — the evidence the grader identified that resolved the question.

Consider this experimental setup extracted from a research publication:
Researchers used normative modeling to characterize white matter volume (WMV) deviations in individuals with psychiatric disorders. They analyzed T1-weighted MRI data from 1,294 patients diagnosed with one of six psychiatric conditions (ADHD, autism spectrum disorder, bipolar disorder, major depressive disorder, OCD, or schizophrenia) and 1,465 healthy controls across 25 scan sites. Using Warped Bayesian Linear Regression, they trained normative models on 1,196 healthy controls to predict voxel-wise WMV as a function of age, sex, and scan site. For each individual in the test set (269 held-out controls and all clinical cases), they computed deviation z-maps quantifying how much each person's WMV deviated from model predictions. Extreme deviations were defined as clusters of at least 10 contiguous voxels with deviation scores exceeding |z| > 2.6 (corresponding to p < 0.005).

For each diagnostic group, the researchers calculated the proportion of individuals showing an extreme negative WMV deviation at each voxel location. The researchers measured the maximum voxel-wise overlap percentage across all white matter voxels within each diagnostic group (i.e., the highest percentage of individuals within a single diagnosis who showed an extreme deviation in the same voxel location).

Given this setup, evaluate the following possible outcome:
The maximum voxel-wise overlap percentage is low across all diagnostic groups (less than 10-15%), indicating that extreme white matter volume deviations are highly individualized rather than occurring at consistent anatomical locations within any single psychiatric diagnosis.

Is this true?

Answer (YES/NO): YES